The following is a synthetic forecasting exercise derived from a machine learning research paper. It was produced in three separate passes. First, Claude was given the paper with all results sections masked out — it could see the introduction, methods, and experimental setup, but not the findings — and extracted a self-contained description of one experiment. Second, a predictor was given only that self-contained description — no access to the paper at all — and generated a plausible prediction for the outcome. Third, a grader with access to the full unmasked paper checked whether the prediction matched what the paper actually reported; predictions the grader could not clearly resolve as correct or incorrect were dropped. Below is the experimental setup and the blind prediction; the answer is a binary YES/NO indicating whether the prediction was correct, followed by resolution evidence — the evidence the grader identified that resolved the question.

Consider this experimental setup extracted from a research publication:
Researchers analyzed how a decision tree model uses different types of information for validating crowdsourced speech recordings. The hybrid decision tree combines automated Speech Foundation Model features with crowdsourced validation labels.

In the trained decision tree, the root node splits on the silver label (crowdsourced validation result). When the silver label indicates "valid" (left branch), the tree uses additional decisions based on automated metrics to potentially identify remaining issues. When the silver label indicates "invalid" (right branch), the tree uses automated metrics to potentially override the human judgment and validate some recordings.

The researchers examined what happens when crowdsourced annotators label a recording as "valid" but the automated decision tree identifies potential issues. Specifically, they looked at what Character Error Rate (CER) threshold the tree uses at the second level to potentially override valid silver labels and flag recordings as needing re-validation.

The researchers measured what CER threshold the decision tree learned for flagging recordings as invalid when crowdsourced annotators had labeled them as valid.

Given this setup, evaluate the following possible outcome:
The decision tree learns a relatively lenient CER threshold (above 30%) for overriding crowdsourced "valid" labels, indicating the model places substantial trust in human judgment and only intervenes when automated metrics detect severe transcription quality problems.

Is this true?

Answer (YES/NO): YES